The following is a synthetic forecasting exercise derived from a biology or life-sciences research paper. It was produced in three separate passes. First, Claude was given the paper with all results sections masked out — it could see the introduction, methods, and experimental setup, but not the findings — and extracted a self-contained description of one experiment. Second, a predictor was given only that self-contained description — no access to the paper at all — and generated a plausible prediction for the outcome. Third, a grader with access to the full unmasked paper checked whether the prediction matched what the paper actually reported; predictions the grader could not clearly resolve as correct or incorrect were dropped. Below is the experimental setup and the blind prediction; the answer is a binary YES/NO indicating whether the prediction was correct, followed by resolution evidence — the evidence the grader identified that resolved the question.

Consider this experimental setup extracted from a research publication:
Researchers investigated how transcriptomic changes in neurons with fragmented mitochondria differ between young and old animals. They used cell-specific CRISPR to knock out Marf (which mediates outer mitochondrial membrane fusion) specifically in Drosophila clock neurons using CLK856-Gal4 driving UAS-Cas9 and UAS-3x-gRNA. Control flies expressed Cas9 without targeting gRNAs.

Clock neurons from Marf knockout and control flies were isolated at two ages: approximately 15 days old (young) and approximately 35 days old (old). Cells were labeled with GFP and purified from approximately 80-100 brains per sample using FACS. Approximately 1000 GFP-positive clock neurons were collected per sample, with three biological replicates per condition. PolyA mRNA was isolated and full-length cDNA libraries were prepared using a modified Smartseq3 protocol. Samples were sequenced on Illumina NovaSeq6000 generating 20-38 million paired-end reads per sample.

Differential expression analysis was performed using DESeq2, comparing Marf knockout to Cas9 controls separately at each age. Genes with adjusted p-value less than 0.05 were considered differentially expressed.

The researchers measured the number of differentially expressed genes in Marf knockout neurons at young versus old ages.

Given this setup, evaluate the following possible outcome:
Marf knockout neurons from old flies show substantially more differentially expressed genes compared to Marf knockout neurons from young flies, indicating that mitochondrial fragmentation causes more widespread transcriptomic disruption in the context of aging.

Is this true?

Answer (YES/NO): YES